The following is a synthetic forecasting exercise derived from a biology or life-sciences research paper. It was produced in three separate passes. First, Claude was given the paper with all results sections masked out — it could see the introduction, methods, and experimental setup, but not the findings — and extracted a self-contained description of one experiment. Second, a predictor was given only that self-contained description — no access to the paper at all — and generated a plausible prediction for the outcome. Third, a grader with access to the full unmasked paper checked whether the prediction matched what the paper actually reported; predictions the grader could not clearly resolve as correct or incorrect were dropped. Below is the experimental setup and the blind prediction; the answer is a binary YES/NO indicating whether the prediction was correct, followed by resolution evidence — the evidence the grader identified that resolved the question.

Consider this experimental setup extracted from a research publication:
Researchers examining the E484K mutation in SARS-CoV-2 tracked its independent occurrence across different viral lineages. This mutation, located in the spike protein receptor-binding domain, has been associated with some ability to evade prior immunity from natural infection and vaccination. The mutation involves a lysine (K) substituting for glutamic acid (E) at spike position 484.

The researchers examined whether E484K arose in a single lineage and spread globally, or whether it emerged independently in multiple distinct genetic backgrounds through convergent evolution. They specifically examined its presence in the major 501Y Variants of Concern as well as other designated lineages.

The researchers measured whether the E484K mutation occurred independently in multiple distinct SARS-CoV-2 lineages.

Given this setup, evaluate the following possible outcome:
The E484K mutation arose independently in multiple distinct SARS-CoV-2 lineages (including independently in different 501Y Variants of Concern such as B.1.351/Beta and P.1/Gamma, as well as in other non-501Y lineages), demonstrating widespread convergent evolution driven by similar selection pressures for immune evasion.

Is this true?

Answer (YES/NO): YES